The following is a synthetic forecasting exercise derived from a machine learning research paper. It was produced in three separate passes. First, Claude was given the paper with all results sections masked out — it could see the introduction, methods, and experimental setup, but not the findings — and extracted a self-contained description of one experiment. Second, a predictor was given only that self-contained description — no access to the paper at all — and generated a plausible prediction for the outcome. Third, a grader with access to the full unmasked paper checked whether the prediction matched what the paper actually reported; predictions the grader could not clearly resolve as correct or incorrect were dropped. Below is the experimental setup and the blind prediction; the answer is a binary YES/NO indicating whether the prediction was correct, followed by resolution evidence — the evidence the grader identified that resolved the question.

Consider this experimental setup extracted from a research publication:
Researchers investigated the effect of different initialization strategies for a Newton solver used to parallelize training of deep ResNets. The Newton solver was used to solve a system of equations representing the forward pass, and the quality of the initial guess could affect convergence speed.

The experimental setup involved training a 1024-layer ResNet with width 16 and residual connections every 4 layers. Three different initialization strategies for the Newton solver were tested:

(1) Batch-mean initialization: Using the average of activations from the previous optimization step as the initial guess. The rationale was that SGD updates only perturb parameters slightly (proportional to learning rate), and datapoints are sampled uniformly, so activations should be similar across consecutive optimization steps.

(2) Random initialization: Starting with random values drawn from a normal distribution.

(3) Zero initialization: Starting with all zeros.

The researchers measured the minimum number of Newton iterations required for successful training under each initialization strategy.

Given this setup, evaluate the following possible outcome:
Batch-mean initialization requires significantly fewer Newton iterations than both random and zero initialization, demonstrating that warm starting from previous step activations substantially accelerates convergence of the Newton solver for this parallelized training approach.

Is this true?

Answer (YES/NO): YES